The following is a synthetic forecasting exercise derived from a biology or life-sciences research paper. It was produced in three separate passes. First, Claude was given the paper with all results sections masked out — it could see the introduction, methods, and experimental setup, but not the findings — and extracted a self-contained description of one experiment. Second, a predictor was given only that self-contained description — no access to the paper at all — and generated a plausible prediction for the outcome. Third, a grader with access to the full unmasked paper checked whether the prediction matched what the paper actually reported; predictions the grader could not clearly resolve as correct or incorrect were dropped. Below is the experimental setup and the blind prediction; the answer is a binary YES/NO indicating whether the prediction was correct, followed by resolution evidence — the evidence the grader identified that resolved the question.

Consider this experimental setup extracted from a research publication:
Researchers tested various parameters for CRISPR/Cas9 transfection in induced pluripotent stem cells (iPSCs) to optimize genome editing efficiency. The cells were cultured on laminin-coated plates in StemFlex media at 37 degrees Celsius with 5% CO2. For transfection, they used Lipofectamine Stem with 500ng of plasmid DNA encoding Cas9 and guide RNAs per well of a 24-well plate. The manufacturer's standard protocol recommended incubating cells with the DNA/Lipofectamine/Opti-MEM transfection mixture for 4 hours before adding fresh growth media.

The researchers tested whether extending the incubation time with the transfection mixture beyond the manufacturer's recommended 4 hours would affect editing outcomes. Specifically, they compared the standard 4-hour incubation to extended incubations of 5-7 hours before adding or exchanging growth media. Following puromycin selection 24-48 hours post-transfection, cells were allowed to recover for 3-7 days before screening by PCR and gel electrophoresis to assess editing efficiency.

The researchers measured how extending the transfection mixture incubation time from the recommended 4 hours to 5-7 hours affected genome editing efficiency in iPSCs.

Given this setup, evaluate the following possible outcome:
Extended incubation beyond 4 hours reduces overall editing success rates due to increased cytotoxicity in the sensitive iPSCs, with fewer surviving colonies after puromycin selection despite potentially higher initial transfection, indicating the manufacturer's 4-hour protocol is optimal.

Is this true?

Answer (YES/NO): NO